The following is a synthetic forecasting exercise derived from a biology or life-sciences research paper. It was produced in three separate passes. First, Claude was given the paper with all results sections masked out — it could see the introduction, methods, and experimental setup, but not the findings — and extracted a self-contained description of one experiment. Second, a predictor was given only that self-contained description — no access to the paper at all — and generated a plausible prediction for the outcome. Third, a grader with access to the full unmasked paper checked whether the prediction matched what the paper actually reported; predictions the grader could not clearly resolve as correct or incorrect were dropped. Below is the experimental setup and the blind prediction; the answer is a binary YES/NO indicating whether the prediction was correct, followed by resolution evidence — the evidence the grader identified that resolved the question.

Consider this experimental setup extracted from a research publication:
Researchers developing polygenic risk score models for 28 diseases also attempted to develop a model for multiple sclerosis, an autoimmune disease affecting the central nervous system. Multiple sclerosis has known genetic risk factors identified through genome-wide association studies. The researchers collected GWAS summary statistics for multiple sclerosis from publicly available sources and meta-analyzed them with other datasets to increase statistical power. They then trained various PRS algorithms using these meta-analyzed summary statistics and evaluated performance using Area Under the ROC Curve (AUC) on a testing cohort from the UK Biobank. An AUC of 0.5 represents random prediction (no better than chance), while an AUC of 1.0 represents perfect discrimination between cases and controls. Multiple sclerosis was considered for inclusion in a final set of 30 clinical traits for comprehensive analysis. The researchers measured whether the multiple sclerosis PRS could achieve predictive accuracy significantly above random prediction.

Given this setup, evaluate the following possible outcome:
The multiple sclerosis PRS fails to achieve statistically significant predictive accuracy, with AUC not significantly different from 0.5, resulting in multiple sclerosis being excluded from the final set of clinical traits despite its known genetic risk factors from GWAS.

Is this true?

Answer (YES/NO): YES